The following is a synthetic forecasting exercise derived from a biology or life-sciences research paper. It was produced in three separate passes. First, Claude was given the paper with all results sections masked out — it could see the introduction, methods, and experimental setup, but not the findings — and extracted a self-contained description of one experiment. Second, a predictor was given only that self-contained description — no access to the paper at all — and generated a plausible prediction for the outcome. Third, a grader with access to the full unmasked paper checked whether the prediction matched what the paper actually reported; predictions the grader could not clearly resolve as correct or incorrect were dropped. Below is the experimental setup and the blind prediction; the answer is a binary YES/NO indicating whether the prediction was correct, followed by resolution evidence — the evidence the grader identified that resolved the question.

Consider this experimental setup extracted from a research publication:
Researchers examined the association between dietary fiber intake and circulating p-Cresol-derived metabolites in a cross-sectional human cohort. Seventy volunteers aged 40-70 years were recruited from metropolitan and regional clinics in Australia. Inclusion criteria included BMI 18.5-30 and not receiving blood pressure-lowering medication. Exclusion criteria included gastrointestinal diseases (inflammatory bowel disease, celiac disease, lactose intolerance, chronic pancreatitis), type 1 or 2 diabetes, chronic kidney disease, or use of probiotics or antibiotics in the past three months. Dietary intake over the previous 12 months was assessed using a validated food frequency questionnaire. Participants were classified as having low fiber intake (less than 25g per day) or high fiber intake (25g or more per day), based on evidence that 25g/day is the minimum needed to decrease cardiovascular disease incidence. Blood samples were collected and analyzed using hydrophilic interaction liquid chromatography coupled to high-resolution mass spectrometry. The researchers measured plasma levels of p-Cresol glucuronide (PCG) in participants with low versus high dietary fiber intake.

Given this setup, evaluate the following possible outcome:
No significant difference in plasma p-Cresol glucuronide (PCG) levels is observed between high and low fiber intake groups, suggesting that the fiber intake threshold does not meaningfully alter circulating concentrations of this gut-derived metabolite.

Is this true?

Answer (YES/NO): NO